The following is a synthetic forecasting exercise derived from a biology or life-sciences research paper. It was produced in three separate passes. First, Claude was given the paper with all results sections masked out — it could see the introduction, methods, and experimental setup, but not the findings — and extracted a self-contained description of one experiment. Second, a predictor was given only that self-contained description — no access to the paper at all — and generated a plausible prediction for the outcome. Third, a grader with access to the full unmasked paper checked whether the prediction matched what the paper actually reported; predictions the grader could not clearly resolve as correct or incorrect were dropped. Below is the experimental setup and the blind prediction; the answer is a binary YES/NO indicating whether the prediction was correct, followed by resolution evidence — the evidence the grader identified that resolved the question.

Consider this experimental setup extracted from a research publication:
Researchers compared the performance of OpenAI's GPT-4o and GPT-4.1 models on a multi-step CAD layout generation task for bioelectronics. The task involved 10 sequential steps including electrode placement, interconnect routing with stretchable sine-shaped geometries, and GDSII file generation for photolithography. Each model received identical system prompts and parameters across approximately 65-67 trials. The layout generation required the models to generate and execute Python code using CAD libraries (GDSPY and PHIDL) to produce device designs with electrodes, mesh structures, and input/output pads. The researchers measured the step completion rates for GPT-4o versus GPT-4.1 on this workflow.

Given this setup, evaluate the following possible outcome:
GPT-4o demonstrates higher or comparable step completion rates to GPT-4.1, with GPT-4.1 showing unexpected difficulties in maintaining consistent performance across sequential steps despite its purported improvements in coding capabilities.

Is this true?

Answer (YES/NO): YES